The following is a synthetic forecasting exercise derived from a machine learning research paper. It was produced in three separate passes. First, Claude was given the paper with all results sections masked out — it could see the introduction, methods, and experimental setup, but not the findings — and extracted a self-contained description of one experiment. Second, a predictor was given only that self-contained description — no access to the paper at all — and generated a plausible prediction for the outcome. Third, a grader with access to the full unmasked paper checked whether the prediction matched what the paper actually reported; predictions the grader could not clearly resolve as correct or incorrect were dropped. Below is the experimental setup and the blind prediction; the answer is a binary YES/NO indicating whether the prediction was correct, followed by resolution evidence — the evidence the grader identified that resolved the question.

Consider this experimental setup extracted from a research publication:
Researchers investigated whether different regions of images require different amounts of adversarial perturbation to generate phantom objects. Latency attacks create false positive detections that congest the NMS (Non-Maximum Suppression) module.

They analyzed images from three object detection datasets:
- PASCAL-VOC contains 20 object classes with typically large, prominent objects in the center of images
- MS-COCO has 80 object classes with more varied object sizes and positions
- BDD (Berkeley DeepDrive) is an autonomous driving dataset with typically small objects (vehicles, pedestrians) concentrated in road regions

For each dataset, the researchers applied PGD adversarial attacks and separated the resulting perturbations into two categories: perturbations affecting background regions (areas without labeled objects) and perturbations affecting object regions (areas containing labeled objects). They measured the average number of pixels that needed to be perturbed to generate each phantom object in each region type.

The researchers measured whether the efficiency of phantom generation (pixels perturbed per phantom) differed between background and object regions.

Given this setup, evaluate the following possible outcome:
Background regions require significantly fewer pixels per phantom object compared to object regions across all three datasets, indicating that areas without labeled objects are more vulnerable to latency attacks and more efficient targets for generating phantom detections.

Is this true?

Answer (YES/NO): YES